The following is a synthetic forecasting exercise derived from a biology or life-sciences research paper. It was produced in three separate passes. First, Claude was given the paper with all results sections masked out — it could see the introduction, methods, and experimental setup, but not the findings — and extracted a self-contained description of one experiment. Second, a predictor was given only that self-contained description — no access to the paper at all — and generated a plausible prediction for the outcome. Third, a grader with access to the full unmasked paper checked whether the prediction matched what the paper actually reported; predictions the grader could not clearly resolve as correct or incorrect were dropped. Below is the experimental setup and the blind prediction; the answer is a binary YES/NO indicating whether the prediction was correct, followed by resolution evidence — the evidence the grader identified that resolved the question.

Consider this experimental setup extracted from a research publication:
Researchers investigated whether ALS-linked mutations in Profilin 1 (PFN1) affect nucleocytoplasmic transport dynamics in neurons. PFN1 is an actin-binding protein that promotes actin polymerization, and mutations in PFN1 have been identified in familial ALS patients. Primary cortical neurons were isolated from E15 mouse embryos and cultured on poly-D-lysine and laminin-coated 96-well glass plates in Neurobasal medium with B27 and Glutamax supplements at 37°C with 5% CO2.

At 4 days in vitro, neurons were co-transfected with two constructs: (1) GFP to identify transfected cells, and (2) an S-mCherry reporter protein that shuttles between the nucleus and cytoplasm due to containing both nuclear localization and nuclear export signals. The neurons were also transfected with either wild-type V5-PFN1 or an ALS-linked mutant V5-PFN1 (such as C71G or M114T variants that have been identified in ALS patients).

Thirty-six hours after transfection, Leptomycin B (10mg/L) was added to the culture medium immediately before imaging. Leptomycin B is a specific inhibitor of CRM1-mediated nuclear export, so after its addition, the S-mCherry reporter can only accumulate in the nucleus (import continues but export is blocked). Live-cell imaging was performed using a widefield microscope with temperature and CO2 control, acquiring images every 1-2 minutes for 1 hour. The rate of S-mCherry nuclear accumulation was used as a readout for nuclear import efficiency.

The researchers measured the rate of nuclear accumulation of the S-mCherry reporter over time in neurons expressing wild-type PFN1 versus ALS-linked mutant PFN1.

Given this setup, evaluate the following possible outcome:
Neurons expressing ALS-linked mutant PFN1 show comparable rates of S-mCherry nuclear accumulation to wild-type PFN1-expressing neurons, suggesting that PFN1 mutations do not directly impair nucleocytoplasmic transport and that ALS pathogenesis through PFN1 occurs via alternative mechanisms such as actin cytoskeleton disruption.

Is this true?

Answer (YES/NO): NO